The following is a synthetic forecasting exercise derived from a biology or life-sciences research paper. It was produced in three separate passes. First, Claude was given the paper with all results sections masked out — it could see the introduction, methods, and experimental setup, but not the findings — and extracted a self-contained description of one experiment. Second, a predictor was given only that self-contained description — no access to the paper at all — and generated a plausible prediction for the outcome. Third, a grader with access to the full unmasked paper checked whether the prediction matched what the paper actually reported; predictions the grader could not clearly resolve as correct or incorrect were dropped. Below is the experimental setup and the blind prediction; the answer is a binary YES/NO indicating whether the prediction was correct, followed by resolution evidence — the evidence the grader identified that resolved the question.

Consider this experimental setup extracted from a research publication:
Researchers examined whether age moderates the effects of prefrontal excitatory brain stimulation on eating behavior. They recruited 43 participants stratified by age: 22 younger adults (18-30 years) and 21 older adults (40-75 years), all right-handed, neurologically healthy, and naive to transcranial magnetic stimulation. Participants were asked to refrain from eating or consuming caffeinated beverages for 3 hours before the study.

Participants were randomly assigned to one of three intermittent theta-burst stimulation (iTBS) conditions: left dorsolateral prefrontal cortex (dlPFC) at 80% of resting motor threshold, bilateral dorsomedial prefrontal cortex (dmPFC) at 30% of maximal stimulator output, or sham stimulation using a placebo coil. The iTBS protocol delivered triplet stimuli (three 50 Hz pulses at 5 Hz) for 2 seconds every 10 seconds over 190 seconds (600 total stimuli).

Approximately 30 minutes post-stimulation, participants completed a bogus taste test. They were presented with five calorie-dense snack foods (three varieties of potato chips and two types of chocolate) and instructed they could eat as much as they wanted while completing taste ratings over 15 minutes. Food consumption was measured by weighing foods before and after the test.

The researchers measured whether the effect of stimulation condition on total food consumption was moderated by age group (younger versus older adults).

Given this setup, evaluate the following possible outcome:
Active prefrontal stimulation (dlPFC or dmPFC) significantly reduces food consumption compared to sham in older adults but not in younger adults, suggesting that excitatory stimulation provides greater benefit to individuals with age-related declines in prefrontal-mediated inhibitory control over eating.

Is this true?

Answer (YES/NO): NO